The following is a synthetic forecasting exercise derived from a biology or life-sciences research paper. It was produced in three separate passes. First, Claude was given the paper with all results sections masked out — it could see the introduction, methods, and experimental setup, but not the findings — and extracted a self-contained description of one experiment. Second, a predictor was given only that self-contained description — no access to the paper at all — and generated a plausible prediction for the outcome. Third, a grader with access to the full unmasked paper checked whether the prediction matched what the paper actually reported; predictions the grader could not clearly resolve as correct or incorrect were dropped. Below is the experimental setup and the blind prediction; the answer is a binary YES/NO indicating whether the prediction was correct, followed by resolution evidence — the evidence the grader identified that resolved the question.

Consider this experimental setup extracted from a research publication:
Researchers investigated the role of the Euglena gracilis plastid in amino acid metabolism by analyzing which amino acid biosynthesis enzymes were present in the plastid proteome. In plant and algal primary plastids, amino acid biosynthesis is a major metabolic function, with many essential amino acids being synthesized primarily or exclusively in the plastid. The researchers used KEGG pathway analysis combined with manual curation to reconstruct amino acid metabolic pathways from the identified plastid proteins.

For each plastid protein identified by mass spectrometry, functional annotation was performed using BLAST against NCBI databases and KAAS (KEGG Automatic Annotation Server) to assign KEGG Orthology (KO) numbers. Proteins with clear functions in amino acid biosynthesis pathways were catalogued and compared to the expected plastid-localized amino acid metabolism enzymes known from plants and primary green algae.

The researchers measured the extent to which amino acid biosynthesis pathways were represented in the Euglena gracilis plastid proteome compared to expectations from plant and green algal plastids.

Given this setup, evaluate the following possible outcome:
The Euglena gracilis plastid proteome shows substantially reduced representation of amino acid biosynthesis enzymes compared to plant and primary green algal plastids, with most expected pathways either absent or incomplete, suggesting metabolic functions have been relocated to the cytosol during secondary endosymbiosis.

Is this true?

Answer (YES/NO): YES